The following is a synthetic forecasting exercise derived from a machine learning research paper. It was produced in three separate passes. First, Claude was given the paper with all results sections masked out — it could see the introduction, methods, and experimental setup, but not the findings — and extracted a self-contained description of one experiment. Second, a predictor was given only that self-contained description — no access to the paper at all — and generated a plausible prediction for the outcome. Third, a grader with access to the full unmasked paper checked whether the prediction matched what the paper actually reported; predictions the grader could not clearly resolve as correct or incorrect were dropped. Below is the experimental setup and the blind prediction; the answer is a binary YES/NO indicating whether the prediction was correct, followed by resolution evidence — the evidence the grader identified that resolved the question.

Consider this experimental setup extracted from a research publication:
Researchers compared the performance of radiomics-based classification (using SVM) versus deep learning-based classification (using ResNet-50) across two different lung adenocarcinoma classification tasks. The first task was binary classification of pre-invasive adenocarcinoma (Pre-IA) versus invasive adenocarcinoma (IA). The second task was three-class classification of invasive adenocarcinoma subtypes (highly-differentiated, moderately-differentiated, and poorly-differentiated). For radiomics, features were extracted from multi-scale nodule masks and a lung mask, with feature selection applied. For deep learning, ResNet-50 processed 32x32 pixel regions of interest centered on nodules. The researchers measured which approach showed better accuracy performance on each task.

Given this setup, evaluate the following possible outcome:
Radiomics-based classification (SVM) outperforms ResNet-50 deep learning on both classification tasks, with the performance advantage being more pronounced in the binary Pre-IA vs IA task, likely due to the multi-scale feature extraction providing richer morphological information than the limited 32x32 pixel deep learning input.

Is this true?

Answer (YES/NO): NO